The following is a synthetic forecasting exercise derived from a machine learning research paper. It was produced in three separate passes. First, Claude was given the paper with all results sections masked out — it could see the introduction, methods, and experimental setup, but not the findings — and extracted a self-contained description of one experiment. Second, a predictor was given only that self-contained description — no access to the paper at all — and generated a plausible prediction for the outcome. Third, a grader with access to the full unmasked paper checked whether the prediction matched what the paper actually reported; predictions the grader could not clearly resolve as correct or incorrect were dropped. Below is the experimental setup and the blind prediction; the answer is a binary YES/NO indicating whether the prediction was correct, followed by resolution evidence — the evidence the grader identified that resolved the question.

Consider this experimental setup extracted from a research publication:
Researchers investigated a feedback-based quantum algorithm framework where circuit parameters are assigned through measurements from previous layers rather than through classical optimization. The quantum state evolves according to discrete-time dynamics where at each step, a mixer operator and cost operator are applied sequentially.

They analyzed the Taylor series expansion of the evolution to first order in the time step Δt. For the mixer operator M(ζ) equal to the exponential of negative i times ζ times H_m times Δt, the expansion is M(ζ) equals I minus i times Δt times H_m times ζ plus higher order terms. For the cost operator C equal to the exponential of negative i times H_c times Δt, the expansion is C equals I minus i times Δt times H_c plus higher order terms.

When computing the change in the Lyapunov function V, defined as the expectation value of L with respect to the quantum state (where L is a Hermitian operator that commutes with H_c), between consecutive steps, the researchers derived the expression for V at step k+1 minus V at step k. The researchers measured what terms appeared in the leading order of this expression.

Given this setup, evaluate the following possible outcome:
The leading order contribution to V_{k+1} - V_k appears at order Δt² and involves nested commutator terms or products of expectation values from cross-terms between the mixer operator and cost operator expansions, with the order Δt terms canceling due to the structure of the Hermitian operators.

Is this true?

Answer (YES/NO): NO